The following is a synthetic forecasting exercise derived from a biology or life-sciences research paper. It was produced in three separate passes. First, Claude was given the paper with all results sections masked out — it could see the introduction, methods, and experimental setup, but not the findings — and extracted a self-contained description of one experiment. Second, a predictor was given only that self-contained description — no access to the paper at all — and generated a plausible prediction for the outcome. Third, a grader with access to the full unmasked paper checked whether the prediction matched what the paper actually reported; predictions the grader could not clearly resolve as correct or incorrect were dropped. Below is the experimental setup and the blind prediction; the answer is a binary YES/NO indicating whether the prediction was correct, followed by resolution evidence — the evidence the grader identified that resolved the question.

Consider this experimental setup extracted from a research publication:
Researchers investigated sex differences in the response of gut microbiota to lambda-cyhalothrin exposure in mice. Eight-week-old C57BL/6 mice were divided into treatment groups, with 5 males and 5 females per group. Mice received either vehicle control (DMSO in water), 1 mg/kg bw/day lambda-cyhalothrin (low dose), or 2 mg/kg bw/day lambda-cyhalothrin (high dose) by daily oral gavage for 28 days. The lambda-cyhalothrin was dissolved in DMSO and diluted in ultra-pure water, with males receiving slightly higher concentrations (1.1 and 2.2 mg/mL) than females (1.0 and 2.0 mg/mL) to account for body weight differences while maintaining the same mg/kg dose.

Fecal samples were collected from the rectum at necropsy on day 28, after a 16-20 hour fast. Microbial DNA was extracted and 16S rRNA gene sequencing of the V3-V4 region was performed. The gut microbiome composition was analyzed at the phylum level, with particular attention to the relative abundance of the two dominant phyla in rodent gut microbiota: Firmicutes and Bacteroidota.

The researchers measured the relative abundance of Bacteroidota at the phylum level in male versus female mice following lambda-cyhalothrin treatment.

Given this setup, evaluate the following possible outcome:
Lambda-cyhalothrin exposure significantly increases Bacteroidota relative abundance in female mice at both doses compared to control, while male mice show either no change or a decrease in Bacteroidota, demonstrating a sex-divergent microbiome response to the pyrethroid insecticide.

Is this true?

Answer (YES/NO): NO